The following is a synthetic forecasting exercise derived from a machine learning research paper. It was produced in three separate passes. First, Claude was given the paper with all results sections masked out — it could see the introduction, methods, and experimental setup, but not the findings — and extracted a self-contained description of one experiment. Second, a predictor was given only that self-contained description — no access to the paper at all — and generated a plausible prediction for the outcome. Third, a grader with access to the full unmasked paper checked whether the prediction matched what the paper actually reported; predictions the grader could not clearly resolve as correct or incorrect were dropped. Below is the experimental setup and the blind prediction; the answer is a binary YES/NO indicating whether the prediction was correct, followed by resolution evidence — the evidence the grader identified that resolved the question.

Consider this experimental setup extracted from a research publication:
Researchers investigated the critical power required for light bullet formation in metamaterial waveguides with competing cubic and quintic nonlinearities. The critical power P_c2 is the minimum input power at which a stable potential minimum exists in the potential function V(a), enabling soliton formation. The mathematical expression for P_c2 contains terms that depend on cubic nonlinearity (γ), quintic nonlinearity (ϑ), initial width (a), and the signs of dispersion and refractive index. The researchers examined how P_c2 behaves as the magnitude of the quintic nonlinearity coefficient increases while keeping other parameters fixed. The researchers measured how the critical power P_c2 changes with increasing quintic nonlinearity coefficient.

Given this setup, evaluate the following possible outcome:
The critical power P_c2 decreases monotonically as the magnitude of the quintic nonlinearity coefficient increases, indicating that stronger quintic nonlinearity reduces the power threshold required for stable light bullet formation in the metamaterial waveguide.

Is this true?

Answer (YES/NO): NO